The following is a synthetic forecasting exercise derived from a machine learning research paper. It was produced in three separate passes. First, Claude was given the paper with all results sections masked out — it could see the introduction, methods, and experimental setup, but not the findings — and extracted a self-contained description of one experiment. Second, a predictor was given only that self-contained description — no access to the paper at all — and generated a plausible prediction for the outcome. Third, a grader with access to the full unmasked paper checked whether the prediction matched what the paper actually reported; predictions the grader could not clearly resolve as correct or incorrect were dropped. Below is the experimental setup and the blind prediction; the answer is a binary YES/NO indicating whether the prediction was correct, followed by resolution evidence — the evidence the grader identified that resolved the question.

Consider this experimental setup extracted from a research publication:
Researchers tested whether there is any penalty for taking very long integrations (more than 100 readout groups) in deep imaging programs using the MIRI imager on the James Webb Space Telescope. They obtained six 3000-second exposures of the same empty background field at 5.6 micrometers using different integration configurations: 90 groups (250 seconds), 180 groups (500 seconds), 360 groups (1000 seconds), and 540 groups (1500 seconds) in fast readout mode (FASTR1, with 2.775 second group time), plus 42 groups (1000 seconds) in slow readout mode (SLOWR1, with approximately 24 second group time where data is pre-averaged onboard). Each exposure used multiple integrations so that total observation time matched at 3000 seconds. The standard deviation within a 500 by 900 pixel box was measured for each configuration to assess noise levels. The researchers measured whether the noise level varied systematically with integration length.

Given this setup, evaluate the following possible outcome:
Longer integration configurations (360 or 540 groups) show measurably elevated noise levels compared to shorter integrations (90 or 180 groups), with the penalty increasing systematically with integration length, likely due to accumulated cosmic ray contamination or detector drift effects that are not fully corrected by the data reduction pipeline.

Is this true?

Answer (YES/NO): NO